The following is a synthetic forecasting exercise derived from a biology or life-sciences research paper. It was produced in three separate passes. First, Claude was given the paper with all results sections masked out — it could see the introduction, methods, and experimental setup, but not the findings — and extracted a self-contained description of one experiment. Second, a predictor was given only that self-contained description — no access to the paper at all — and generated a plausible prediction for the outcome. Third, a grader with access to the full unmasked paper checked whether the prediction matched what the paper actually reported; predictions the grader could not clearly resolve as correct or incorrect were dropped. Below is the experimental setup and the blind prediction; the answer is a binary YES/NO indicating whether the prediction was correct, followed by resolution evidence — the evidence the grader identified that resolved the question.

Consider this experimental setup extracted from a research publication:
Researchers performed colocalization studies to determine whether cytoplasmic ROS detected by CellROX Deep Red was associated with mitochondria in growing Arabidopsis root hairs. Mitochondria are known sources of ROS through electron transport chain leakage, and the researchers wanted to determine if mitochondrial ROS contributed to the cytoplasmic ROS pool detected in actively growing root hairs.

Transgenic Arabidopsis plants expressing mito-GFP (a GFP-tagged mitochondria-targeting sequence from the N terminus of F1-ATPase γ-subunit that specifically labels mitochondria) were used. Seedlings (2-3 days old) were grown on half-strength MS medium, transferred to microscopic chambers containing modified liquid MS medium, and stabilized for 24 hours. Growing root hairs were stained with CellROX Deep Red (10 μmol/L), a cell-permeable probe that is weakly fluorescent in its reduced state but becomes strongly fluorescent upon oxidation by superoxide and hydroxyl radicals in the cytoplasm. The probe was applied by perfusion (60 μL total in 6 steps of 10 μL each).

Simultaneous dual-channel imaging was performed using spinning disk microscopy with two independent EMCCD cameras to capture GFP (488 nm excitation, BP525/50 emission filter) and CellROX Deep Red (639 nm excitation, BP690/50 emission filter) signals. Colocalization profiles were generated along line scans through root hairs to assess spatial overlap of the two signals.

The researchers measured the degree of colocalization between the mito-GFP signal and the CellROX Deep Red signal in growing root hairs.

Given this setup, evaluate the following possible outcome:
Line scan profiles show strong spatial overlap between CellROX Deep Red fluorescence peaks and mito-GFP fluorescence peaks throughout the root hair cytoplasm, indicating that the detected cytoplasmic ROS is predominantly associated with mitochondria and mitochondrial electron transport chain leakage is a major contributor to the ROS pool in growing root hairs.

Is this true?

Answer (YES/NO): YES